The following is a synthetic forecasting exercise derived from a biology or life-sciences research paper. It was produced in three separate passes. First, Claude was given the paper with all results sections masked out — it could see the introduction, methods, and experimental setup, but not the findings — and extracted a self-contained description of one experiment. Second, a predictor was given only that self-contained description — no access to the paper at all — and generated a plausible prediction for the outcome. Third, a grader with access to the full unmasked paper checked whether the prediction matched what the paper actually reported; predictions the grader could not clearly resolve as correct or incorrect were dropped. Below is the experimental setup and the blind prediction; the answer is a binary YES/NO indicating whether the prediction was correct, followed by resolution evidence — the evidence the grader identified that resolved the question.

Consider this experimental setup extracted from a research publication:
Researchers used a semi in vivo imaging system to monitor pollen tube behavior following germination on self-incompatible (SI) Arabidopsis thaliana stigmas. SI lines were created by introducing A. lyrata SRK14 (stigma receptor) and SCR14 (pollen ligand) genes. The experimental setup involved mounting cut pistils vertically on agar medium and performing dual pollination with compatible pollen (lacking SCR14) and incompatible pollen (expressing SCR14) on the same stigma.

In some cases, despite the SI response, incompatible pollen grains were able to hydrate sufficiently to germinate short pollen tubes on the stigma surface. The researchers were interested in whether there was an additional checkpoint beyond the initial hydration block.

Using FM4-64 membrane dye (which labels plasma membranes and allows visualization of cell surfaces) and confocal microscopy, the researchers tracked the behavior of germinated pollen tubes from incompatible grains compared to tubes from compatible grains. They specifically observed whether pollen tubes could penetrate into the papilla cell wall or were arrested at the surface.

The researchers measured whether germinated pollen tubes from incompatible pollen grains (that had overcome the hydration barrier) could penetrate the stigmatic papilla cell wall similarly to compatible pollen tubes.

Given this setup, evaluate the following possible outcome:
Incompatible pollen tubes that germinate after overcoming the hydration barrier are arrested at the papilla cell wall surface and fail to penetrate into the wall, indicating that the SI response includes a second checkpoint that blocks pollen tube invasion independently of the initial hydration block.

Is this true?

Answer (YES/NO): YES